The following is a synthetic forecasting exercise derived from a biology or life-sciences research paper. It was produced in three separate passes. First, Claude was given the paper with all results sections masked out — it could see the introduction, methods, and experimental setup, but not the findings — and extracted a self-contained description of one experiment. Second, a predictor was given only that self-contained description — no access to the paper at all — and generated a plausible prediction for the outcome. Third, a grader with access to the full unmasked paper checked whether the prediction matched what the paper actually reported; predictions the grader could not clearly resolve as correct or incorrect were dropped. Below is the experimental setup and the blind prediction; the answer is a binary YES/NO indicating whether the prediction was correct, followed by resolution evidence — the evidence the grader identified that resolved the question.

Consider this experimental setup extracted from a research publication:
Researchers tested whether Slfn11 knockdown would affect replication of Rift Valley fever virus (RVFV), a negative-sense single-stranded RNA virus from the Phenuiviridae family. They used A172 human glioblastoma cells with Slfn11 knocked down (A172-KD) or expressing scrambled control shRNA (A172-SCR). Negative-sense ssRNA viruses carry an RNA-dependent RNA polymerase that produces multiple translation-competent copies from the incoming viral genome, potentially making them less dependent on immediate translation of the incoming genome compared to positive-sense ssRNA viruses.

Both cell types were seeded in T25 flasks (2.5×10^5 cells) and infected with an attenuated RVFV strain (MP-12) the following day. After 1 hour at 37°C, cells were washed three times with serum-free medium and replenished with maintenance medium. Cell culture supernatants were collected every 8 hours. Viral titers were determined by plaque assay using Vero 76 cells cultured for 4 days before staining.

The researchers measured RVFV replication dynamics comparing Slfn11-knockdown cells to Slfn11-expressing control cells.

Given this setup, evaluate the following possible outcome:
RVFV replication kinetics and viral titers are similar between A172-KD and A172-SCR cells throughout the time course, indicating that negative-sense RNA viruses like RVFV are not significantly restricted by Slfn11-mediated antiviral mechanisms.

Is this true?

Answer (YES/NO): YES